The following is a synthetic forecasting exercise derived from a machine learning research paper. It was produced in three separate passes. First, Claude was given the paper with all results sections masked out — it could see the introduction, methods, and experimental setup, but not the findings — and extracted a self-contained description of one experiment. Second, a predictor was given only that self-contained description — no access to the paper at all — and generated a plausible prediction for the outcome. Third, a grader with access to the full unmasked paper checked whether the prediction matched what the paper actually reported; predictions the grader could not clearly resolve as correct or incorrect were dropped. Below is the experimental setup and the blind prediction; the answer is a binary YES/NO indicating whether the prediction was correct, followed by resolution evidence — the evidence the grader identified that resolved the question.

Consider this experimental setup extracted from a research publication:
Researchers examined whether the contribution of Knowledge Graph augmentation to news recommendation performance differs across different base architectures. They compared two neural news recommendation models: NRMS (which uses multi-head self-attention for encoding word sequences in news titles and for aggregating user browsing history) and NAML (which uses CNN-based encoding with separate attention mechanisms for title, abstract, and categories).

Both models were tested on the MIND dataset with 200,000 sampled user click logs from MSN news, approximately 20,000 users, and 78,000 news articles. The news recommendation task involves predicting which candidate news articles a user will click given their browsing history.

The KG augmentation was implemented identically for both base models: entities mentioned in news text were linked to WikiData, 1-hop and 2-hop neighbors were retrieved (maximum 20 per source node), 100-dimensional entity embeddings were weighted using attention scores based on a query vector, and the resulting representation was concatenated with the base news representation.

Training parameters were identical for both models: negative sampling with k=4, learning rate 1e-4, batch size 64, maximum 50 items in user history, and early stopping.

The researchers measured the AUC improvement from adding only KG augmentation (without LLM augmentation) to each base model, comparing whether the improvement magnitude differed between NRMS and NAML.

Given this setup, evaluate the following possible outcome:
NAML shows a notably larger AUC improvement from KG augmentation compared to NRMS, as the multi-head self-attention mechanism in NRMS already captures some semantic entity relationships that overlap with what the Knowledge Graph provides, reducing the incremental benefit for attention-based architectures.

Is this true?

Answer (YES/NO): NO